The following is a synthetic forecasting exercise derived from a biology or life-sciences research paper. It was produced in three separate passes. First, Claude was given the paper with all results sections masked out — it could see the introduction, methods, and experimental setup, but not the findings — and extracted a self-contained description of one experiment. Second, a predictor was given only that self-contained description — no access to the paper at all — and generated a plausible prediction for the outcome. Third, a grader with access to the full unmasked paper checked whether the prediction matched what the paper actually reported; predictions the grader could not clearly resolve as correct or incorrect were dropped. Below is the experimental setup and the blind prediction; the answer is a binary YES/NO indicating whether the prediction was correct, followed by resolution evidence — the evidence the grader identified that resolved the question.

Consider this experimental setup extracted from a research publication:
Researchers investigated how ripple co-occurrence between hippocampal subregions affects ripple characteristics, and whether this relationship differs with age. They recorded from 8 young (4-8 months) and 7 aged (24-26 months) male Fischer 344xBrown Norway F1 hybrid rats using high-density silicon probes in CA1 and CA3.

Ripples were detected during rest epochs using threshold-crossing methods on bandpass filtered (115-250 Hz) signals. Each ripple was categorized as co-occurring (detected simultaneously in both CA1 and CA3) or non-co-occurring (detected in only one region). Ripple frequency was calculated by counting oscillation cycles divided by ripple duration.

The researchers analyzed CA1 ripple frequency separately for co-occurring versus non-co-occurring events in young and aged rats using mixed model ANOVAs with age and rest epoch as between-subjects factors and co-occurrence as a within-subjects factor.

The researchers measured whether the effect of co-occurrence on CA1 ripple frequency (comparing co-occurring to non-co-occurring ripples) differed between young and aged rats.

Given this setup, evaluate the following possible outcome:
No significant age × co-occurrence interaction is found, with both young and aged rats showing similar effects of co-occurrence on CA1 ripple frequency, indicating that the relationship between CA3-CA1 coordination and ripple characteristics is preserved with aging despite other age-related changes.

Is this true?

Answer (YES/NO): YES